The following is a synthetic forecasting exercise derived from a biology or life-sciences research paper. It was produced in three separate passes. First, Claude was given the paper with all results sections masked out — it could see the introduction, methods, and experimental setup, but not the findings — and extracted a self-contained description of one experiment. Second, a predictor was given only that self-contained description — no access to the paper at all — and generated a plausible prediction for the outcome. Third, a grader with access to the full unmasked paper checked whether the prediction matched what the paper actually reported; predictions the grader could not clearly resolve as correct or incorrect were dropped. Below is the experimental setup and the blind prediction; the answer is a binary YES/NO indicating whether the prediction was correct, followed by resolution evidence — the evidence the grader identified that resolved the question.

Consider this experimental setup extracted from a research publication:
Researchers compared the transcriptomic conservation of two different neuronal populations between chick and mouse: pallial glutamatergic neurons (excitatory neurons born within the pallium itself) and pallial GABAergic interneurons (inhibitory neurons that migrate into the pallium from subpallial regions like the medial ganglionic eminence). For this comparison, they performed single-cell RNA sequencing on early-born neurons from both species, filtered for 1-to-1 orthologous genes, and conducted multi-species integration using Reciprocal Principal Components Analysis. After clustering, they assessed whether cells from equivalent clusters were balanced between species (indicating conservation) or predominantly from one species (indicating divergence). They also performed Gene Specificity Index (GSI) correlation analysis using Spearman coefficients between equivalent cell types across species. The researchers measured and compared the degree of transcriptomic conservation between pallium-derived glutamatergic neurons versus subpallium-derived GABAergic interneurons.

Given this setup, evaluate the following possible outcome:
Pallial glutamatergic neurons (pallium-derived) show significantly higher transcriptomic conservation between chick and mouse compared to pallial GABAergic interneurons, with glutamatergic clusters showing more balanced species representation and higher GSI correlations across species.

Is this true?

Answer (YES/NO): NO